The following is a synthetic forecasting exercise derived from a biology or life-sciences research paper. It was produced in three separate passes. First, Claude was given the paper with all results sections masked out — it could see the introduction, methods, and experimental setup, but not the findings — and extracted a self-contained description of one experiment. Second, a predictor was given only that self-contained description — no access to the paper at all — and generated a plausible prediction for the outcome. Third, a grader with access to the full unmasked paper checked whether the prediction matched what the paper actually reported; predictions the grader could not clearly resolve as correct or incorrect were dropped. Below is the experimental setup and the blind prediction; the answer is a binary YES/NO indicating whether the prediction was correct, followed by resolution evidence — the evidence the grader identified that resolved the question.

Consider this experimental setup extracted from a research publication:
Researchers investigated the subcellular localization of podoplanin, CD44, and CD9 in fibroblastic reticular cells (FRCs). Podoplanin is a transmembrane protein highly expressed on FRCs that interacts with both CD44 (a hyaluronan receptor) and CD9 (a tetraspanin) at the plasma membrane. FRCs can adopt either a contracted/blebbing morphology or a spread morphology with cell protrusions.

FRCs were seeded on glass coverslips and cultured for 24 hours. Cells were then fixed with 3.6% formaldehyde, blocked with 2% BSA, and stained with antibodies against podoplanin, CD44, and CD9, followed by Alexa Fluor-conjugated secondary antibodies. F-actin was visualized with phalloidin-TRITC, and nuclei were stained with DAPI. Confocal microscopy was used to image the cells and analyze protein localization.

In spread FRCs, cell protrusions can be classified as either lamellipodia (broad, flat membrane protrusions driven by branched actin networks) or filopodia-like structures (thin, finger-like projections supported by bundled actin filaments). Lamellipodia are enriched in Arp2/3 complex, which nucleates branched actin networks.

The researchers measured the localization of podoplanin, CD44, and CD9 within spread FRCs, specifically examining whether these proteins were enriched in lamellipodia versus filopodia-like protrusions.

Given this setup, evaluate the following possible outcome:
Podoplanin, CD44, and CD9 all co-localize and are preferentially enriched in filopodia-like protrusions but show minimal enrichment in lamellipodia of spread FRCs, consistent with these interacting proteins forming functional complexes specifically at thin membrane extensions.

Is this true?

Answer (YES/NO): NO